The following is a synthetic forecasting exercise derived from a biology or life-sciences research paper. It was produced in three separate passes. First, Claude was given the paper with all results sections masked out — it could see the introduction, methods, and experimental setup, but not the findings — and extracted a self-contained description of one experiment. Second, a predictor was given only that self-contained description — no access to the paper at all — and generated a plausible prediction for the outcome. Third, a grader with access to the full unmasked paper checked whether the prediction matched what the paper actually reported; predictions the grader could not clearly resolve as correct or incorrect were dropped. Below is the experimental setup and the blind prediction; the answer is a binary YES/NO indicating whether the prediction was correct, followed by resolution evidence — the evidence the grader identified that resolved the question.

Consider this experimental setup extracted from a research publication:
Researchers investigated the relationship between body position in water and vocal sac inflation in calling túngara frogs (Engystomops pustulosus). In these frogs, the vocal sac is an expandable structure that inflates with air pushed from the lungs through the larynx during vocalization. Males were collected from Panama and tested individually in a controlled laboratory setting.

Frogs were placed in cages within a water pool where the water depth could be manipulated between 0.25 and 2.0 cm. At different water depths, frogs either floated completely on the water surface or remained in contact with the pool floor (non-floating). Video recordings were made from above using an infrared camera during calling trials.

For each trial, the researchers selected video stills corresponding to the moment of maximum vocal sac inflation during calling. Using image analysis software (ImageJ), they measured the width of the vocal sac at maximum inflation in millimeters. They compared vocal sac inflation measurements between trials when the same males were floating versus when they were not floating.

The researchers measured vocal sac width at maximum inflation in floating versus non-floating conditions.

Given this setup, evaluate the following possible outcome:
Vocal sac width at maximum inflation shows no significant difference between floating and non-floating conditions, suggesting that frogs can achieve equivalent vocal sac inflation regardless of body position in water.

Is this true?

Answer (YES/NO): NO